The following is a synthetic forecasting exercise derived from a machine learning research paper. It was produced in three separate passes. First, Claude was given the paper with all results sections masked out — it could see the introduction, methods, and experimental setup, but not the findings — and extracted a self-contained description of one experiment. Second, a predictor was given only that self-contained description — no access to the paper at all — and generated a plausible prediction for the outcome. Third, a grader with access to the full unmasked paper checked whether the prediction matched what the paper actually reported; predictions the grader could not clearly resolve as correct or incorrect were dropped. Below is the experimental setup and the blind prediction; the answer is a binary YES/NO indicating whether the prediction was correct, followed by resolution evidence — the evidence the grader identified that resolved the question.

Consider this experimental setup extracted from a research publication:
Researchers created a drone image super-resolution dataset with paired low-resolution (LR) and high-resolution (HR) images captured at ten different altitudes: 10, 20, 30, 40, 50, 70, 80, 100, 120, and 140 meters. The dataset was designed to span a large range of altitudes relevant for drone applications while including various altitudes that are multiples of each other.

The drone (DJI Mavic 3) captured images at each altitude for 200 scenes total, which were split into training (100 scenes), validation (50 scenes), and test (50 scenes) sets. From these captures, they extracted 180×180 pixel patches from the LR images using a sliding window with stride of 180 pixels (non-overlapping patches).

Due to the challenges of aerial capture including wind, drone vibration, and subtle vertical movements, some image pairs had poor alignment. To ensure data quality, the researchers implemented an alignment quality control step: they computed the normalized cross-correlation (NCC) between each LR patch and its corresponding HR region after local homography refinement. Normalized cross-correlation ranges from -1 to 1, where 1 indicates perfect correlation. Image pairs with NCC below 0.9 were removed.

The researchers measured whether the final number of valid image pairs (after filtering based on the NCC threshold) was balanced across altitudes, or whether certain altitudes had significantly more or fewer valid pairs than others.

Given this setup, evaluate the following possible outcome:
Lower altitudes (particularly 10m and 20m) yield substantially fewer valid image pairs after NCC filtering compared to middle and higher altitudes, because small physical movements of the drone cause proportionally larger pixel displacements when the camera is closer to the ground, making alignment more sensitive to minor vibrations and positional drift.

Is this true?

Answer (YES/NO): NO